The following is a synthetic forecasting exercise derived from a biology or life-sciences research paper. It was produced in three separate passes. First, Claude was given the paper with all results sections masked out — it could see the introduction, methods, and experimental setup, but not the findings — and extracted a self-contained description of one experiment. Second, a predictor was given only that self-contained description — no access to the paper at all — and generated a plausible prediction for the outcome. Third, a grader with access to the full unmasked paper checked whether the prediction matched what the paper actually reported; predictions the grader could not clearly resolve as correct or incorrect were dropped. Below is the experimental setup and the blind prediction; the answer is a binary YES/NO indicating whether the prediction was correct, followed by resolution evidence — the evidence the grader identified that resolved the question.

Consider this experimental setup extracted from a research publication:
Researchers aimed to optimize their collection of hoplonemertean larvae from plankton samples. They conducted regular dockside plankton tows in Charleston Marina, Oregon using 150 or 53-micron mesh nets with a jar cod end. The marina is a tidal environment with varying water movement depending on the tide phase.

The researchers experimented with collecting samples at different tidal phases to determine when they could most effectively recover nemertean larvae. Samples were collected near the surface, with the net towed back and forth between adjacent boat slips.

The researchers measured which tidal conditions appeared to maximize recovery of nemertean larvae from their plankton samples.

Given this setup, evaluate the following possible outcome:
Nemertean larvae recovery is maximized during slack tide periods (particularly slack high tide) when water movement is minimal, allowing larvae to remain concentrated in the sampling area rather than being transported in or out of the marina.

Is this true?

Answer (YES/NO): YES